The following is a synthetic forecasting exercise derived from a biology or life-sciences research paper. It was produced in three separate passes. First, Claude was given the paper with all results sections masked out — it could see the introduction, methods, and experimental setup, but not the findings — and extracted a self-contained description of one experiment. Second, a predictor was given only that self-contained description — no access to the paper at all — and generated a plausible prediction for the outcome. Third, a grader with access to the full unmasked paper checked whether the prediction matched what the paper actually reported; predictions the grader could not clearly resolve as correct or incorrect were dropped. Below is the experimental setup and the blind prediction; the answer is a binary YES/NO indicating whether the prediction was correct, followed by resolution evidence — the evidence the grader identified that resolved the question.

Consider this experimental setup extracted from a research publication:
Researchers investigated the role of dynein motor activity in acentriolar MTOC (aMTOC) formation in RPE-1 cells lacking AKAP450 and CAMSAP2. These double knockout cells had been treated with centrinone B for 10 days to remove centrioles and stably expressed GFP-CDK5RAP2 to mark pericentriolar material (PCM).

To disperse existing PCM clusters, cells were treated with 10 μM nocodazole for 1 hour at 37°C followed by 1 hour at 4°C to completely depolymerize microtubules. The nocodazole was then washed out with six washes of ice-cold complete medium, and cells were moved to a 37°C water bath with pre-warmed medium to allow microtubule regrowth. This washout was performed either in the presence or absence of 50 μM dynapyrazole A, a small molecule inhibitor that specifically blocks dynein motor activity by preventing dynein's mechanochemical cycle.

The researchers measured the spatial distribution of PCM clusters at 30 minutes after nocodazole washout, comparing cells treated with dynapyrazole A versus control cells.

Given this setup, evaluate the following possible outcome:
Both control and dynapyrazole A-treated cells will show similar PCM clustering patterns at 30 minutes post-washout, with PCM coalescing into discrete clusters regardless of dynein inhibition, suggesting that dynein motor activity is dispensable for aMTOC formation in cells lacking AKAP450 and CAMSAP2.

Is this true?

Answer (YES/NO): NO